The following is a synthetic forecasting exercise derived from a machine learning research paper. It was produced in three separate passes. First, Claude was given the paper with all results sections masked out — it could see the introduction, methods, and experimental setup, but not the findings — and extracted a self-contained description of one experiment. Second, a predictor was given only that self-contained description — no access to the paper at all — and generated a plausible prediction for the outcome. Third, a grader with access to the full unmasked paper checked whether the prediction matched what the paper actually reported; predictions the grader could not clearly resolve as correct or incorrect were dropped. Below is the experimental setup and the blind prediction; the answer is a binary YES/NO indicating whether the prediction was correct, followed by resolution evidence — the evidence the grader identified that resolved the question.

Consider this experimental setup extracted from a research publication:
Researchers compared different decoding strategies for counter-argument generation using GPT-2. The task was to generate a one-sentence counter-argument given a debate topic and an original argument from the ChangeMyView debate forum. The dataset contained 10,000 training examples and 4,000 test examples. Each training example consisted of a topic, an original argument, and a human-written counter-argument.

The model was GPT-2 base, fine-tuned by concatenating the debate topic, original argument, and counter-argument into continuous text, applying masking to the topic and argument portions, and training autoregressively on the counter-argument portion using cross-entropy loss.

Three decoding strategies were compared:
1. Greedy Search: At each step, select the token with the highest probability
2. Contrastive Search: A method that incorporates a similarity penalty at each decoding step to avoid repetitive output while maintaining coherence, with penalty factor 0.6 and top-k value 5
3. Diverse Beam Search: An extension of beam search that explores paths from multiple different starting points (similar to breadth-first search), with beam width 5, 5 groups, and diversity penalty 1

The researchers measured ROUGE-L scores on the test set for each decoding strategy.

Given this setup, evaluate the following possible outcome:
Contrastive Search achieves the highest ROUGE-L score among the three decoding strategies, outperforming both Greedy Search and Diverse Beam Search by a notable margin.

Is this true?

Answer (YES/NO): NO